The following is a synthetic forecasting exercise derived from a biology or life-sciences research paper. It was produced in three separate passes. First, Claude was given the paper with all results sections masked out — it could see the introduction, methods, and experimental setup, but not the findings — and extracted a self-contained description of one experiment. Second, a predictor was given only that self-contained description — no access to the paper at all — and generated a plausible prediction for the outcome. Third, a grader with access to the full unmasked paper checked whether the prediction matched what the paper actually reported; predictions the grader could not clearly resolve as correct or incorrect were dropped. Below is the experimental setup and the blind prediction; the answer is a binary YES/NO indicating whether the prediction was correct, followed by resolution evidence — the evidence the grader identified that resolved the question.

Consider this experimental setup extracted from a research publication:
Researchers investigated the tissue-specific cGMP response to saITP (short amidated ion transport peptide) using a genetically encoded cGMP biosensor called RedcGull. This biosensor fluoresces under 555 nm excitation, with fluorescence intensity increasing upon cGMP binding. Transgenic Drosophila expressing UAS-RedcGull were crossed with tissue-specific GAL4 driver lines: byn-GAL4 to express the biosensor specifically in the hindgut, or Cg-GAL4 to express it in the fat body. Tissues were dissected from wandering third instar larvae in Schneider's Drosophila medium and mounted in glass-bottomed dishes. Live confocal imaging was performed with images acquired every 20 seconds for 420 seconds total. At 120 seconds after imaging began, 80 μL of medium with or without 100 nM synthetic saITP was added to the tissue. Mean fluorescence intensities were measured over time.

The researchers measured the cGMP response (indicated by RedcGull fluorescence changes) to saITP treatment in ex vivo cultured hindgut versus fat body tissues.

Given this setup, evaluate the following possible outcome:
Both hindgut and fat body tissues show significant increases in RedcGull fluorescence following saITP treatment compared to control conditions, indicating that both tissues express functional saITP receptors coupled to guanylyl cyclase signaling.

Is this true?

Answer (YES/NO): NO